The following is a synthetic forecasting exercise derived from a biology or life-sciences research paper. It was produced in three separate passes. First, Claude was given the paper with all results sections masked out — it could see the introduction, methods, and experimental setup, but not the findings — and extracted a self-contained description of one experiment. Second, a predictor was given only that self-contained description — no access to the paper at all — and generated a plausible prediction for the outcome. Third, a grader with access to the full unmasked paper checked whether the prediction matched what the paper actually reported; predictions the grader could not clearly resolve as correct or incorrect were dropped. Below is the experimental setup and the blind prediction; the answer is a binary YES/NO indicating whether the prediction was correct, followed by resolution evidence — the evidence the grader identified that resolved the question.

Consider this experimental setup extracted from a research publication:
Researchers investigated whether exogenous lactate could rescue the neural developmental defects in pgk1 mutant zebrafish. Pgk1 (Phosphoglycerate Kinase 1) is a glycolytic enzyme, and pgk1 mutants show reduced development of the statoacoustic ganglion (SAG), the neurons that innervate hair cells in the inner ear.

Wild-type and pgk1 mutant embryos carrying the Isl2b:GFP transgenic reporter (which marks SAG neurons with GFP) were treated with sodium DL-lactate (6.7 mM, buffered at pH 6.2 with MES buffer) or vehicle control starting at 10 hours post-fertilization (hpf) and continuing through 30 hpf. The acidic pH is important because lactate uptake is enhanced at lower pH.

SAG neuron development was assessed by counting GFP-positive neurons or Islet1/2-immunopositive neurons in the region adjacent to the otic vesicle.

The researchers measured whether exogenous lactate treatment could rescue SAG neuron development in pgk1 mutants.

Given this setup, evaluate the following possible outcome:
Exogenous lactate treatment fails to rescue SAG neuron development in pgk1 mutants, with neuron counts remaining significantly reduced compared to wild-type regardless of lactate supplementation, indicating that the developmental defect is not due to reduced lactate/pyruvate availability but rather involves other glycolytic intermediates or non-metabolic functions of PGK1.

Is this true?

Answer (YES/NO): NO